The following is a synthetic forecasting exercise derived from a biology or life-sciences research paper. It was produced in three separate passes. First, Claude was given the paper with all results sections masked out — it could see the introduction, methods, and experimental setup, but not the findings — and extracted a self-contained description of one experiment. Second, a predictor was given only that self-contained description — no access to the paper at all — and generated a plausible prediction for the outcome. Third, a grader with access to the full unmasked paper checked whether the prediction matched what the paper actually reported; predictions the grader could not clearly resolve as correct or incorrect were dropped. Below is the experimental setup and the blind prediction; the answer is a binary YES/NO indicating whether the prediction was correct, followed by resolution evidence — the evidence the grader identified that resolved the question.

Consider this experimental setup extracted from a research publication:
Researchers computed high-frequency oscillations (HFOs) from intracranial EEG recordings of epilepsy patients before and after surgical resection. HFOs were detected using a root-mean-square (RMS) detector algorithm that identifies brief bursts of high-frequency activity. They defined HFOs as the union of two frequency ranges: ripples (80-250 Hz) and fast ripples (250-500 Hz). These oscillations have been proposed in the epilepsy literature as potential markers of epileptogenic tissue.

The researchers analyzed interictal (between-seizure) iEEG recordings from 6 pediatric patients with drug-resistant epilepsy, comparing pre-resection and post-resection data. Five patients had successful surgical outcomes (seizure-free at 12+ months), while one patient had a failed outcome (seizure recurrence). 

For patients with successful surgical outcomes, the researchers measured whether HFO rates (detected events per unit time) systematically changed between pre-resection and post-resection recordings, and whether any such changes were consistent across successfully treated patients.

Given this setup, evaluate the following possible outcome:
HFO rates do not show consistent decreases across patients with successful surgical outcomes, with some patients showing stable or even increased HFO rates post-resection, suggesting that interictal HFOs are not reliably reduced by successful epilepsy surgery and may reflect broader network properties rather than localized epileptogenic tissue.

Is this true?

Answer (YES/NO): YES